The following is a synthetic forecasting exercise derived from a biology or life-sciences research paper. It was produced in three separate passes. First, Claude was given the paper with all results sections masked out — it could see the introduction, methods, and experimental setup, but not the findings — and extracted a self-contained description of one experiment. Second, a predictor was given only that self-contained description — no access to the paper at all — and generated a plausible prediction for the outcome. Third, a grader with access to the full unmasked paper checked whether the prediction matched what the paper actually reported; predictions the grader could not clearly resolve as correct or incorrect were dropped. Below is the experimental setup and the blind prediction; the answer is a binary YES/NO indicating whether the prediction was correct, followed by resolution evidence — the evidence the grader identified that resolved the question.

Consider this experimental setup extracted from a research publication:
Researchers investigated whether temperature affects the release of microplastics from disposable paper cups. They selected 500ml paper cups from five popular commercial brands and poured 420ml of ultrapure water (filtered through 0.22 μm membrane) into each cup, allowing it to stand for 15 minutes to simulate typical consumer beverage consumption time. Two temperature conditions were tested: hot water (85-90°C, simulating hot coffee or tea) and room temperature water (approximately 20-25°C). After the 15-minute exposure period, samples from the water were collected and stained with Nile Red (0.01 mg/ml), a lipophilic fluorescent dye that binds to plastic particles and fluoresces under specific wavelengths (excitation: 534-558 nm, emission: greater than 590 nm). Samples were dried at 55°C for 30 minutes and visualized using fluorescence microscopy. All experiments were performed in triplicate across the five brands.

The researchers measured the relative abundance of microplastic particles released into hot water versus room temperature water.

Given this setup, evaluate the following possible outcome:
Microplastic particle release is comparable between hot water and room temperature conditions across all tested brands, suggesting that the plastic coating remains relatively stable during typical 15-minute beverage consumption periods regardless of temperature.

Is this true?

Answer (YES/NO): NO